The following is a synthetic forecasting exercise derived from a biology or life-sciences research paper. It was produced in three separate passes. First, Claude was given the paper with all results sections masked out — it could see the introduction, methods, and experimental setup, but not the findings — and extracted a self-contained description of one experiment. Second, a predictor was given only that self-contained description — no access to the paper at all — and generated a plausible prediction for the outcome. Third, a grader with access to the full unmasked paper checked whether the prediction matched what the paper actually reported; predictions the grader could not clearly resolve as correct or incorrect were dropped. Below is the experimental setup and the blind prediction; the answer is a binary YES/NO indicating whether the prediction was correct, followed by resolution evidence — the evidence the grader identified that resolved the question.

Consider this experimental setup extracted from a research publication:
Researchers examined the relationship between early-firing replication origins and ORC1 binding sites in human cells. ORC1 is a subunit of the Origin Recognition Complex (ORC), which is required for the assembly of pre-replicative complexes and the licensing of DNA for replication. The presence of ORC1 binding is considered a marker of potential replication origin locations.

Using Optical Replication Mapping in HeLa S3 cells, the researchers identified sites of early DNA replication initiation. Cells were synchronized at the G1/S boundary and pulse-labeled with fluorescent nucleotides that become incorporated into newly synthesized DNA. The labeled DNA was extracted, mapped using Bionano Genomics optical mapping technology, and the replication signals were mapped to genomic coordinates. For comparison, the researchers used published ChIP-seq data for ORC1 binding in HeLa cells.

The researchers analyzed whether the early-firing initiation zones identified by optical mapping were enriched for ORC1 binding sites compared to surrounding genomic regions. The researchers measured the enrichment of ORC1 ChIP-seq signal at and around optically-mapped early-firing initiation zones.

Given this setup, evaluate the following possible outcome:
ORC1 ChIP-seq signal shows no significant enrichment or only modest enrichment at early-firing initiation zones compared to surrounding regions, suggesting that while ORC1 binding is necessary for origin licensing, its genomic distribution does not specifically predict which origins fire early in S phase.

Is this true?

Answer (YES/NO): NO